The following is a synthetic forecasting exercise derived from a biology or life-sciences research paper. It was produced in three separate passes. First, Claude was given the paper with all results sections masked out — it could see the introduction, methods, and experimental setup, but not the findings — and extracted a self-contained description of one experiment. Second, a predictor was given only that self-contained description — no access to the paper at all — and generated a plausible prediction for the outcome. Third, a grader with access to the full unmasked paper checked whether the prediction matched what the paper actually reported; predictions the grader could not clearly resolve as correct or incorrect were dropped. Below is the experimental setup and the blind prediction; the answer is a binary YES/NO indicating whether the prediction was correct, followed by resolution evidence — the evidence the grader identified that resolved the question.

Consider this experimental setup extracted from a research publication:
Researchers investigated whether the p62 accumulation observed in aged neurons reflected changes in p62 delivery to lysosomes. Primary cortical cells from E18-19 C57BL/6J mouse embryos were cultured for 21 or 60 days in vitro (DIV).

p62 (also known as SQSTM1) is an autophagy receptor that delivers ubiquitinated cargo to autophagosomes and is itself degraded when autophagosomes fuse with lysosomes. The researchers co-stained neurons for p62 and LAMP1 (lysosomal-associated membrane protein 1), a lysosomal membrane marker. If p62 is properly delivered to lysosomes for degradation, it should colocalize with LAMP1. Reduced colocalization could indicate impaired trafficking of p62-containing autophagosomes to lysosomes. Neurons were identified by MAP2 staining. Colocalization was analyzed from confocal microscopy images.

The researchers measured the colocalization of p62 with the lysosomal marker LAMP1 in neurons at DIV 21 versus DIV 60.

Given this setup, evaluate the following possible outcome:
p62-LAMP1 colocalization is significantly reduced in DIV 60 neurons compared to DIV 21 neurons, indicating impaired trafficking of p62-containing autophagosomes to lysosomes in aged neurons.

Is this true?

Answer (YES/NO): YES